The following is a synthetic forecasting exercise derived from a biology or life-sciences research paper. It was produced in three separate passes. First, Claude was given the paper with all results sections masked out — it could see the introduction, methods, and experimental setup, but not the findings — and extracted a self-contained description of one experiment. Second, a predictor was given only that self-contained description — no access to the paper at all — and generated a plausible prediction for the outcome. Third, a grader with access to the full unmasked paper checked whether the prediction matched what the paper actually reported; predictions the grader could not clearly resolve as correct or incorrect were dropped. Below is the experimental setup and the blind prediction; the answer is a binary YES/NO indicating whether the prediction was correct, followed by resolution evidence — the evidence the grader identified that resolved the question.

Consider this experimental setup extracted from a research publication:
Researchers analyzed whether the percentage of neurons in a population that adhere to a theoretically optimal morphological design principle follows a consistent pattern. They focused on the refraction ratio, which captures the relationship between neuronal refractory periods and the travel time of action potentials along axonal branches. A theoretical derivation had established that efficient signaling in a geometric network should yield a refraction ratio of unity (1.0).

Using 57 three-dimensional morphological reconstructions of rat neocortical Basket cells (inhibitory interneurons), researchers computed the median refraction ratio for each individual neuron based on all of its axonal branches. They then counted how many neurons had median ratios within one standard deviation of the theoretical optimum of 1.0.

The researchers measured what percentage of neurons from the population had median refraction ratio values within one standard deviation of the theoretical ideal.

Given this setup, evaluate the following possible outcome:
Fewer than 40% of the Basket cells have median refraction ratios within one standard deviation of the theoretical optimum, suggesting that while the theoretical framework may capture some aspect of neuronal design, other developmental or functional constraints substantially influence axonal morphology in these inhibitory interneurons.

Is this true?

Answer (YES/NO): NO